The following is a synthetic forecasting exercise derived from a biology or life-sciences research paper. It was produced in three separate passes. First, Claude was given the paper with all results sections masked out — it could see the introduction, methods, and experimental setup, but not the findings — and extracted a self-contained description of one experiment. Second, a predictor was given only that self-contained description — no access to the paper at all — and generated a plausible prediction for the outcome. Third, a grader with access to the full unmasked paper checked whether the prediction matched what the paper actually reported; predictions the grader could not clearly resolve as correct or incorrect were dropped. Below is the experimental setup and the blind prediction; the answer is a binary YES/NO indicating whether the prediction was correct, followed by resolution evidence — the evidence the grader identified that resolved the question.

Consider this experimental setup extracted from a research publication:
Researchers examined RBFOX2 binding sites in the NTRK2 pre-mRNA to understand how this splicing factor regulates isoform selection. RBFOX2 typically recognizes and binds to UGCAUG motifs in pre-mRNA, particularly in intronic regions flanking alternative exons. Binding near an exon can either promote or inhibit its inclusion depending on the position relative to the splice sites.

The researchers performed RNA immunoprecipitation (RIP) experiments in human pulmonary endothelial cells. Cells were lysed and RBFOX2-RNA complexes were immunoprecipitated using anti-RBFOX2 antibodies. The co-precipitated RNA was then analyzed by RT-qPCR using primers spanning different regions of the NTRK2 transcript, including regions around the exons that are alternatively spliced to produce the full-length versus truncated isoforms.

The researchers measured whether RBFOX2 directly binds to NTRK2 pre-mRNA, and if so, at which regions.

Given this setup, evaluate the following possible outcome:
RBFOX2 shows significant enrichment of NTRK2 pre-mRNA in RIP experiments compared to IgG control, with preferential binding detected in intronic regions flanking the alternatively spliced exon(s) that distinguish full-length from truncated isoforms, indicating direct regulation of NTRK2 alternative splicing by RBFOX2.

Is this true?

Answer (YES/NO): YES